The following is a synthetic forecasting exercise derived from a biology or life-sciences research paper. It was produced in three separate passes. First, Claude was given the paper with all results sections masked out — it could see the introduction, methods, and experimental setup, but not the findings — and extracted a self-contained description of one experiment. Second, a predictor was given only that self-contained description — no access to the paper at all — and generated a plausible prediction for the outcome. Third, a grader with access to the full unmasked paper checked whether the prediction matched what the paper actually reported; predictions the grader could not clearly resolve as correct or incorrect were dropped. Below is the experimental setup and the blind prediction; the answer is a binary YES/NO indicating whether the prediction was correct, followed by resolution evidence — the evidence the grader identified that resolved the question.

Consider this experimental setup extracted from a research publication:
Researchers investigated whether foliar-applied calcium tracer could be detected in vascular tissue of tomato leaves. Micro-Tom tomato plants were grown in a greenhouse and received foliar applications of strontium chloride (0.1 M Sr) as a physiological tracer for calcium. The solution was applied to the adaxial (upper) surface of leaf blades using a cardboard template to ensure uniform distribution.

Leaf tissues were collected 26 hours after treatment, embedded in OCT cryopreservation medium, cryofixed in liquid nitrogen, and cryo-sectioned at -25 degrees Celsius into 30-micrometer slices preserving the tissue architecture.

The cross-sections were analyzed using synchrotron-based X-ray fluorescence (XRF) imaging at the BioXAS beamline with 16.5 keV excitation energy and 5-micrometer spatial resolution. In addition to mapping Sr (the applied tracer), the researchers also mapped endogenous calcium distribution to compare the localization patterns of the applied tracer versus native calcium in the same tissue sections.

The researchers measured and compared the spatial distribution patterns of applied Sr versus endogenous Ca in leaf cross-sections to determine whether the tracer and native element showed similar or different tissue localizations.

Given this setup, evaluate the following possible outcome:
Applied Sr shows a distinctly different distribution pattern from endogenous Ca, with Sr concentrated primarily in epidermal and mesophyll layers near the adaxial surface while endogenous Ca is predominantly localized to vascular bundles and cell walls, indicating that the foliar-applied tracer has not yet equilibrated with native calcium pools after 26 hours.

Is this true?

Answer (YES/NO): NO